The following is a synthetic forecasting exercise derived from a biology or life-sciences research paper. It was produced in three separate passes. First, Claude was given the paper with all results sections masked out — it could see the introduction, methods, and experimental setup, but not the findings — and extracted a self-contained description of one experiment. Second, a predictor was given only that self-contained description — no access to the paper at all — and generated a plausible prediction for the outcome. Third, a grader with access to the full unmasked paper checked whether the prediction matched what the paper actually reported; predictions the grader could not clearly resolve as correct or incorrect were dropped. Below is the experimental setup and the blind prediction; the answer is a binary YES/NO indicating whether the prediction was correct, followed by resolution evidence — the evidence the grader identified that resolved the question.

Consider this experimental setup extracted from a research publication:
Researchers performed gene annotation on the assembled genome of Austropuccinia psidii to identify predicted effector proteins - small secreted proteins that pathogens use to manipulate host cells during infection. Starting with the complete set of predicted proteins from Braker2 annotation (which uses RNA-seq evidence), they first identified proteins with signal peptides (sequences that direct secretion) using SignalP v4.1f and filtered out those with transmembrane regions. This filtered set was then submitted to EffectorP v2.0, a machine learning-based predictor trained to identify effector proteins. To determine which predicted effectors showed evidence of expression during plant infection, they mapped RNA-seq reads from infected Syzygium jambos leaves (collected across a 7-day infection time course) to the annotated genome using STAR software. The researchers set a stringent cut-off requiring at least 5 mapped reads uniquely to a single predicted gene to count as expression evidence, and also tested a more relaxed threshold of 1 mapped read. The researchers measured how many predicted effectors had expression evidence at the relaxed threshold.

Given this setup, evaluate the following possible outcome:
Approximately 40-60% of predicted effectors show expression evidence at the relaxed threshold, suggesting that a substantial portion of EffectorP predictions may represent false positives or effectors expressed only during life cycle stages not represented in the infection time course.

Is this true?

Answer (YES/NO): NO